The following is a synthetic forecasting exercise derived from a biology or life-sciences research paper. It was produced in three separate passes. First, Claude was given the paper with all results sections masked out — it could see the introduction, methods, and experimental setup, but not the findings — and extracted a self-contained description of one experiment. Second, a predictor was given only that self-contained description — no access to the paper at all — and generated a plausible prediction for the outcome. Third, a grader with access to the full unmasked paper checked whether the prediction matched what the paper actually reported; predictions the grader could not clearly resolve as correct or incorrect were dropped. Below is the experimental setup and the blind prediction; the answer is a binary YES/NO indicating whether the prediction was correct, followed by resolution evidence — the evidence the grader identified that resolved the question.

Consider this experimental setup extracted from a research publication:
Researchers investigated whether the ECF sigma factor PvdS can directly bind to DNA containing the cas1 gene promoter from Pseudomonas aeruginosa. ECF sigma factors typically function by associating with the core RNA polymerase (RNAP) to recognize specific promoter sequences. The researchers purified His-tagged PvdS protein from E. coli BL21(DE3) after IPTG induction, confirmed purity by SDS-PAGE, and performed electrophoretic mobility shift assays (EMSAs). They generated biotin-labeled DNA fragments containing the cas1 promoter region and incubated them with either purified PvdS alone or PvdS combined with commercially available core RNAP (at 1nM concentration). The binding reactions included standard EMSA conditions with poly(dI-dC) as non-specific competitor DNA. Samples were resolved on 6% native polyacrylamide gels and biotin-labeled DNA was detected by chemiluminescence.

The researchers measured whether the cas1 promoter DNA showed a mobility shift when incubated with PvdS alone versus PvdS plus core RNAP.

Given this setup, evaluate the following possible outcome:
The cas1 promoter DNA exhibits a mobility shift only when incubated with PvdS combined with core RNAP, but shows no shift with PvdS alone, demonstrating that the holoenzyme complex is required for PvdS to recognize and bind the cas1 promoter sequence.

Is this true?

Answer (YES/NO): YES